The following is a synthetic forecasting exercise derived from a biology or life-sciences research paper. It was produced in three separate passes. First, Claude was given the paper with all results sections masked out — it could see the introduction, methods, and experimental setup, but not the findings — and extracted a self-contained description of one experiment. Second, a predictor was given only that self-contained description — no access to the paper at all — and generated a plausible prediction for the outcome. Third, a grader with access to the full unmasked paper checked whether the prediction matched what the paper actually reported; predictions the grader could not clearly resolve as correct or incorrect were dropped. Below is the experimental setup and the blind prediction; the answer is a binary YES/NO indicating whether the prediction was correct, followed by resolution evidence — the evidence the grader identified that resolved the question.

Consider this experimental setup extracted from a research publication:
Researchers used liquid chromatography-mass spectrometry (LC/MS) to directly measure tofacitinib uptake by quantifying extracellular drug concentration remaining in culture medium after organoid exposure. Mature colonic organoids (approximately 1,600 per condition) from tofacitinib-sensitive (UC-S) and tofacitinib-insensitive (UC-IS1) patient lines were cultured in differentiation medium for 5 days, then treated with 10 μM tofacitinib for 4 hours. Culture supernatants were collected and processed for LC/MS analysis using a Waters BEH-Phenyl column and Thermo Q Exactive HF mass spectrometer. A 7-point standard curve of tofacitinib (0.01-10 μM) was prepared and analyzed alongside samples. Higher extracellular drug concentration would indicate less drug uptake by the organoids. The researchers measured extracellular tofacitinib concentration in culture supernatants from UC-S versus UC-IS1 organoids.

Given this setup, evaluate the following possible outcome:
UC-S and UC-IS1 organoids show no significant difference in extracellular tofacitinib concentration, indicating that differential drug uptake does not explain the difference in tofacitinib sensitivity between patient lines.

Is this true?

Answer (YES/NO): NO